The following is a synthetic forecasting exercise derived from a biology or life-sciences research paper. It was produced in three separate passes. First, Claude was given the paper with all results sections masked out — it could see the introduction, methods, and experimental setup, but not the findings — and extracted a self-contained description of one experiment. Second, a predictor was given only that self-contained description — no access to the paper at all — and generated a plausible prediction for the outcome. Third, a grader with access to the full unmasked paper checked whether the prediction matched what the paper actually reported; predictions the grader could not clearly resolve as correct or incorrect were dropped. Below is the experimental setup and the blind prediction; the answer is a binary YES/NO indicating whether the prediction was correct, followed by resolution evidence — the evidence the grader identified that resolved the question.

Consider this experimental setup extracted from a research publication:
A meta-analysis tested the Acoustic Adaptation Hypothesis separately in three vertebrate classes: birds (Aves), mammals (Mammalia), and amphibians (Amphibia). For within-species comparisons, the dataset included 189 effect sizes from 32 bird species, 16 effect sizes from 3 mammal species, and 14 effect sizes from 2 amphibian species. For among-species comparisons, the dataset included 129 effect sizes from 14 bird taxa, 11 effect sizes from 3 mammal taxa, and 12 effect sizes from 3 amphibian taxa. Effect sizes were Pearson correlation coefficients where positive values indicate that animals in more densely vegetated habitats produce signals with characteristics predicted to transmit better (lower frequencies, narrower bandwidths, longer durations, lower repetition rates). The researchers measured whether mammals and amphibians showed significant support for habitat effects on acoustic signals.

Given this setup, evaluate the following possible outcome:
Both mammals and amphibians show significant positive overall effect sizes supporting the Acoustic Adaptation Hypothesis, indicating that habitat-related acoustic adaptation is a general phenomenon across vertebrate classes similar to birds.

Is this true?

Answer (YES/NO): NO